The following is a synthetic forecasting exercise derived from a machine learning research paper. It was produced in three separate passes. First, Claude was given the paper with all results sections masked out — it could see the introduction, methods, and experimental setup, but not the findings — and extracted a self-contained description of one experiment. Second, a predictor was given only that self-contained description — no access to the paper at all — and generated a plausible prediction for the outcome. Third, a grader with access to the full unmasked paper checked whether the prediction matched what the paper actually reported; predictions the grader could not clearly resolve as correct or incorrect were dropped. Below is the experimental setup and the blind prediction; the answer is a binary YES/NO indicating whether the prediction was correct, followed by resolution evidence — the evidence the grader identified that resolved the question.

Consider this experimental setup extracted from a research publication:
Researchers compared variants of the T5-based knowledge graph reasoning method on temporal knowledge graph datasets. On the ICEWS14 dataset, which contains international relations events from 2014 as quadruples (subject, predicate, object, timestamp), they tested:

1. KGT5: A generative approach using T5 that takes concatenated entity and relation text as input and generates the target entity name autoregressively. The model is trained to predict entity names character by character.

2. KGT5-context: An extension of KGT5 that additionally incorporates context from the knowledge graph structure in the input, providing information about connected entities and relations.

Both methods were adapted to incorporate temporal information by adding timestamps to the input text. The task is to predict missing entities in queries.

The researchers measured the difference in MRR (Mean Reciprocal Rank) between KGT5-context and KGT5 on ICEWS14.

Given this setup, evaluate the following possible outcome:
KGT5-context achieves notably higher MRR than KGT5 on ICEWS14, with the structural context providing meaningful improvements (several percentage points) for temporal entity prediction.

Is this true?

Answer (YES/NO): NO